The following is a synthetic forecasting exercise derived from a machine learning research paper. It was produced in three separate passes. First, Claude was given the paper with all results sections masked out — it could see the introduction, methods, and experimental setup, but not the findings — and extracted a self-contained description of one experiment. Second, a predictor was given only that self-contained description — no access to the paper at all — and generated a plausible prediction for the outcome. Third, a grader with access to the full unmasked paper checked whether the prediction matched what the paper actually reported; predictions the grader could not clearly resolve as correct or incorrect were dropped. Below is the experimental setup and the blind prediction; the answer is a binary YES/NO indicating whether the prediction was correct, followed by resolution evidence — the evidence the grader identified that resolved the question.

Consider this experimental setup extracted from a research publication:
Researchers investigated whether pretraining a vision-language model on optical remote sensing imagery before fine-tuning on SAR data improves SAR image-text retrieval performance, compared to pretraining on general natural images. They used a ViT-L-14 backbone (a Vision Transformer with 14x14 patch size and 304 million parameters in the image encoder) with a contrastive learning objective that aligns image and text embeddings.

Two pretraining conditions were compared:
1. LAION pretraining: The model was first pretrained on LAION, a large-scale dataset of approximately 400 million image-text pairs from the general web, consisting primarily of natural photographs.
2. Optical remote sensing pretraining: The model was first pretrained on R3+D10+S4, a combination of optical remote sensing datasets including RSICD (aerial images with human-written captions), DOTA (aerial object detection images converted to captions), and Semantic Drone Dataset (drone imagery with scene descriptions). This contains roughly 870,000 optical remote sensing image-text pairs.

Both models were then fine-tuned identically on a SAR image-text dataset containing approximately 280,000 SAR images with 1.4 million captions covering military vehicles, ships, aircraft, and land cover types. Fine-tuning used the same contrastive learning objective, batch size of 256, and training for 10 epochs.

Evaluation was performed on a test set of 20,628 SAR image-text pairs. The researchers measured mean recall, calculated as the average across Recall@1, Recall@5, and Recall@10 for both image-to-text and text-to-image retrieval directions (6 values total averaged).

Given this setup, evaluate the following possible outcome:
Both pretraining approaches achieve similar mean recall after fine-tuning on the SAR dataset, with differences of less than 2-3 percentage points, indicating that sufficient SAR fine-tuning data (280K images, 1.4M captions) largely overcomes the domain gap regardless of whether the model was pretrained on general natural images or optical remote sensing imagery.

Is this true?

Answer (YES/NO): YES